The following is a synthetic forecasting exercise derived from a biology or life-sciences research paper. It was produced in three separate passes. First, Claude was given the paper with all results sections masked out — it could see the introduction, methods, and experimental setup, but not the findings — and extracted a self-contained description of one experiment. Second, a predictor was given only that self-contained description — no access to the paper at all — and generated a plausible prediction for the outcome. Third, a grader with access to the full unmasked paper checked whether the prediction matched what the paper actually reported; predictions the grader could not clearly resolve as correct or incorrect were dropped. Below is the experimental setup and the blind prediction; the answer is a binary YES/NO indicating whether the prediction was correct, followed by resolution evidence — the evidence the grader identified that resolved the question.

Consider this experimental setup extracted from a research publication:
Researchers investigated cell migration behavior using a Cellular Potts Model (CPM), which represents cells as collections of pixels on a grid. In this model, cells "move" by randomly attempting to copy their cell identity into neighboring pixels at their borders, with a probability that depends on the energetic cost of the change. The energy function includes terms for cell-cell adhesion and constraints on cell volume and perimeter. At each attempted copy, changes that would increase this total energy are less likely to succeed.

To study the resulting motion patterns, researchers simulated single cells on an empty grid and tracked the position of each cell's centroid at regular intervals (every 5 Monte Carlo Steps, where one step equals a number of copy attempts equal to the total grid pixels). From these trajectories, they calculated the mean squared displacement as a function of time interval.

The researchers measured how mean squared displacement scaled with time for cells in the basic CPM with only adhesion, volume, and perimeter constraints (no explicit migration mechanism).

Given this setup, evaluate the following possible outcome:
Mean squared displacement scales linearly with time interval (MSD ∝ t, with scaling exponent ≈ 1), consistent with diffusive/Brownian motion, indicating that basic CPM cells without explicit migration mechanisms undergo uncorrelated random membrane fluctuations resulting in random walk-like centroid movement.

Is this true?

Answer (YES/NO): YES